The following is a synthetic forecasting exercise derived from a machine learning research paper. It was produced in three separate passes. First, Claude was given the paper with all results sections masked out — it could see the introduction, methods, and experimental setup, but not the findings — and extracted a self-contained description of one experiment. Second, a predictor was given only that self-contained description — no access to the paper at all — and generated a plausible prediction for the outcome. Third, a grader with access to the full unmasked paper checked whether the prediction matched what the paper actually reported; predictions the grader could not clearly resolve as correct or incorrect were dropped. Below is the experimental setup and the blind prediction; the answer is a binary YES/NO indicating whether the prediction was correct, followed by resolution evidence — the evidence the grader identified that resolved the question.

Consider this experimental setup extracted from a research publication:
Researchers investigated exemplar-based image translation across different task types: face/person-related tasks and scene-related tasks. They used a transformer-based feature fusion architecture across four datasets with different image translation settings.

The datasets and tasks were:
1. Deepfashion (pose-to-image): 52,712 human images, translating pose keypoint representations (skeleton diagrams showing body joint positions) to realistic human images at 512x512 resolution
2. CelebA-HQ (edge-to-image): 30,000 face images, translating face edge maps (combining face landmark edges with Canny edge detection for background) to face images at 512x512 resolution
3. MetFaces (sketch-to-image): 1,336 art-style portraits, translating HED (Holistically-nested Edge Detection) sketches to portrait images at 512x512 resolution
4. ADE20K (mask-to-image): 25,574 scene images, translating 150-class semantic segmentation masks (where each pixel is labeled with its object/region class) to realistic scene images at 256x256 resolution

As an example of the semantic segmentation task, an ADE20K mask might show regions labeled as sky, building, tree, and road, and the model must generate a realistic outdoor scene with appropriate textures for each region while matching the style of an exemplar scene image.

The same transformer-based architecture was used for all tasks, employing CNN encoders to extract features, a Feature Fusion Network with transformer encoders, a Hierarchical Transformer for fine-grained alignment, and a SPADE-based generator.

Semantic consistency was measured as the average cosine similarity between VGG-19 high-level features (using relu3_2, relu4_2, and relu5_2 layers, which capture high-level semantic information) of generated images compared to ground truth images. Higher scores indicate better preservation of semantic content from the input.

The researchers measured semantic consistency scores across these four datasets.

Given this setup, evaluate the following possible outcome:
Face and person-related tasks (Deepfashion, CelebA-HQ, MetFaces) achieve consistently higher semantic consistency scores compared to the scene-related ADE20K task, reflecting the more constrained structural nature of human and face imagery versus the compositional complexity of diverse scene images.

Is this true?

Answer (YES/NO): YES